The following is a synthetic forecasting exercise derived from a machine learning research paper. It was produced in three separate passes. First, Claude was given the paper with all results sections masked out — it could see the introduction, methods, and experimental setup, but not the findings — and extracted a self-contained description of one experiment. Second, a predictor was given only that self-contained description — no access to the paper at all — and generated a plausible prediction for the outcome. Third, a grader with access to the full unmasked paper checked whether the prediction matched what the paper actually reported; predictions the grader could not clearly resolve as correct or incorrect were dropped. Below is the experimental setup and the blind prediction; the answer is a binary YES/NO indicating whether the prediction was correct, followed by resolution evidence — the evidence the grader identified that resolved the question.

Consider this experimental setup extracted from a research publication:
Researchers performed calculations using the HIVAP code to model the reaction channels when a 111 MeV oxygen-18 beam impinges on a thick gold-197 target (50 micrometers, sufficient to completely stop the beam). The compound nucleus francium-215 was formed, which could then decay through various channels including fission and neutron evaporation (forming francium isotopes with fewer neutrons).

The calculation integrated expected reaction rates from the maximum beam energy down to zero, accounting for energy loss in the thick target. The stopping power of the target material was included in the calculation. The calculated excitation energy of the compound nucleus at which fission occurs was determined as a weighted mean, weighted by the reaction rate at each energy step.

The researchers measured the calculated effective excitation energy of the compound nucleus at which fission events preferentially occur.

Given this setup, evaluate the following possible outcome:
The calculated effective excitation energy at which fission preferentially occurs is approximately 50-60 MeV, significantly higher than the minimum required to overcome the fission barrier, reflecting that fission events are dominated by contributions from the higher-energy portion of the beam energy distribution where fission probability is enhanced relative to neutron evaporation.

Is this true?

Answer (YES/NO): NO